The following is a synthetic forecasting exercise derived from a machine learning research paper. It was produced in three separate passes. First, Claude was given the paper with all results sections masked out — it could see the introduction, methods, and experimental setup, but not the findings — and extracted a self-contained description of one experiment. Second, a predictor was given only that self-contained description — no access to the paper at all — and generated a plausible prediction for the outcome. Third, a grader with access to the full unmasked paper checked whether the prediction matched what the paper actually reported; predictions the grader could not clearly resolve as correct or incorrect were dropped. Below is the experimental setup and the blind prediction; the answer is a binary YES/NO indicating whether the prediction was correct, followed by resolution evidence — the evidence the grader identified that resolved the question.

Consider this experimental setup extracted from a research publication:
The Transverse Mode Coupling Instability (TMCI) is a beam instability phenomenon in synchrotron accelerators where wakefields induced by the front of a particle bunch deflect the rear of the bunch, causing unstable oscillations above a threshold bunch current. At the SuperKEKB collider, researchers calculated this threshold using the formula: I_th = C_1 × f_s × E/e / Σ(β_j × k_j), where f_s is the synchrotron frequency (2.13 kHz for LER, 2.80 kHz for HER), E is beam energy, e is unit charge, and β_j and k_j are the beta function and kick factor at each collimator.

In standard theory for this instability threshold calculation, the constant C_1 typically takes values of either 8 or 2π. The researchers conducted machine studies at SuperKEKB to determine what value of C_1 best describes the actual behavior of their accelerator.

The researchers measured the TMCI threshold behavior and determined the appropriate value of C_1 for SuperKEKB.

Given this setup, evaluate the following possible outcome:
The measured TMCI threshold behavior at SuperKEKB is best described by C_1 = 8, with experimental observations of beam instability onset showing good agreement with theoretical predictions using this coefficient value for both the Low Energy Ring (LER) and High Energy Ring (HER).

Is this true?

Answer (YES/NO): NO